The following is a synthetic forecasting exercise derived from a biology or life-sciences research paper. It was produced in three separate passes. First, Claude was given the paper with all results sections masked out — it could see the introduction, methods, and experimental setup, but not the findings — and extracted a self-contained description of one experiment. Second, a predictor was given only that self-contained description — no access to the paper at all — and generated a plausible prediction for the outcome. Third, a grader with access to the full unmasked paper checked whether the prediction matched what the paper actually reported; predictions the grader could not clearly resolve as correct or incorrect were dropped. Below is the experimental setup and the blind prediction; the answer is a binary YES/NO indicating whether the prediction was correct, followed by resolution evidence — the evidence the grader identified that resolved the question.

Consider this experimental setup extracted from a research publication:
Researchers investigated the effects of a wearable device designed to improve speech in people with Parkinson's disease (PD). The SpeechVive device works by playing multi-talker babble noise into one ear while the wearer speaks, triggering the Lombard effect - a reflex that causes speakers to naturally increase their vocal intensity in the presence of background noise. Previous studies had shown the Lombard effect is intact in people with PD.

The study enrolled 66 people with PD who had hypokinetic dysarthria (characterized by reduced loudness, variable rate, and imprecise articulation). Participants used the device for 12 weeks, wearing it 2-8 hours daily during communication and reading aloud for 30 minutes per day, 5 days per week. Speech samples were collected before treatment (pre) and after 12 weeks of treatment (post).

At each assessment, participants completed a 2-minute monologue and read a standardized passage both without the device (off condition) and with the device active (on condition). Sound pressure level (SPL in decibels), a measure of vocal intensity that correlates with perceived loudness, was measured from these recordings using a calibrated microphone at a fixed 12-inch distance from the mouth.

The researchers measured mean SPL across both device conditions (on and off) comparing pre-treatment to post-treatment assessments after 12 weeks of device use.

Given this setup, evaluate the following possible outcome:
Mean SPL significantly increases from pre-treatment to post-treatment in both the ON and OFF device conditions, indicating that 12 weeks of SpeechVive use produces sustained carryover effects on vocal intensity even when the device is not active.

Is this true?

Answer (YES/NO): NO